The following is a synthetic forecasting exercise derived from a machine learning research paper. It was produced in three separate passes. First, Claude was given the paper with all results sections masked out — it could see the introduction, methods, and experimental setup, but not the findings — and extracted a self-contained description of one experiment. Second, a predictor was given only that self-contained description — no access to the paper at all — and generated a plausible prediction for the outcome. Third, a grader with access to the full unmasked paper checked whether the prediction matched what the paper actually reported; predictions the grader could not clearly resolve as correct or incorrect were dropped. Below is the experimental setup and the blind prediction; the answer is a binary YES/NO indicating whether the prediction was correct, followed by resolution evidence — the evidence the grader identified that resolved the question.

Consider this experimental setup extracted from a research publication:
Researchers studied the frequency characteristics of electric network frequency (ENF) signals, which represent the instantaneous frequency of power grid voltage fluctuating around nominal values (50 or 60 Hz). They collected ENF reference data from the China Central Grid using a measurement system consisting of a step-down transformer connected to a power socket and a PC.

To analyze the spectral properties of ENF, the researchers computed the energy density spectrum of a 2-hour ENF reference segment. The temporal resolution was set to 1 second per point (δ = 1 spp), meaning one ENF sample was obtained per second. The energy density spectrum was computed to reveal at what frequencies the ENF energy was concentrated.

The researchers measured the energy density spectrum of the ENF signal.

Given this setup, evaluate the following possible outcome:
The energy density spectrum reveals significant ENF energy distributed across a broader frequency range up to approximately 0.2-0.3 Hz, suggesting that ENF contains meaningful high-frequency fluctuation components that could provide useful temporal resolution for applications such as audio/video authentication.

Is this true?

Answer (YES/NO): NO